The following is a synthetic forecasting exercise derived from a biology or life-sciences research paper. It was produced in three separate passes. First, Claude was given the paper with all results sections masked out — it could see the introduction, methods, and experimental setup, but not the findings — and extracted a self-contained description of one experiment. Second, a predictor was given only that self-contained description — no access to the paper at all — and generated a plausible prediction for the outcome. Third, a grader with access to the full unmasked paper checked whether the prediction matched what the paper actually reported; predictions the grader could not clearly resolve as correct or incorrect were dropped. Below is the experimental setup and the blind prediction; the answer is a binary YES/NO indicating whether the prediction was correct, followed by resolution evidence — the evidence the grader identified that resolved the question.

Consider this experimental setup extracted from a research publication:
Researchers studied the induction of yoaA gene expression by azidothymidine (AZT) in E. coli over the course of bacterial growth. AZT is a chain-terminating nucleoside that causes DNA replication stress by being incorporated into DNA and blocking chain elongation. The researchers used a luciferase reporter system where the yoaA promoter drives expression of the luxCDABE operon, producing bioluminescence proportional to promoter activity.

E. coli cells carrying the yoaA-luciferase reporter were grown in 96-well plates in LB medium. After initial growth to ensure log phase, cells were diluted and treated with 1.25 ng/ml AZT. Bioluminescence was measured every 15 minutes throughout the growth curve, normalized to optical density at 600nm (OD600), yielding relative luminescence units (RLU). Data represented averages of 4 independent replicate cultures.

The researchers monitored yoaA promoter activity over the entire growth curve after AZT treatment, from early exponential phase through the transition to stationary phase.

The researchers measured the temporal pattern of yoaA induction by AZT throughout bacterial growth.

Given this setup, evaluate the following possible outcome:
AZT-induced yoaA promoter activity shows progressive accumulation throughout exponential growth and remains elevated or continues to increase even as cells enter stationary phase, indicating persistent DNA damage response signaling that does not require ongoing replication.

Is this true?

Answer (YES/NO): NO